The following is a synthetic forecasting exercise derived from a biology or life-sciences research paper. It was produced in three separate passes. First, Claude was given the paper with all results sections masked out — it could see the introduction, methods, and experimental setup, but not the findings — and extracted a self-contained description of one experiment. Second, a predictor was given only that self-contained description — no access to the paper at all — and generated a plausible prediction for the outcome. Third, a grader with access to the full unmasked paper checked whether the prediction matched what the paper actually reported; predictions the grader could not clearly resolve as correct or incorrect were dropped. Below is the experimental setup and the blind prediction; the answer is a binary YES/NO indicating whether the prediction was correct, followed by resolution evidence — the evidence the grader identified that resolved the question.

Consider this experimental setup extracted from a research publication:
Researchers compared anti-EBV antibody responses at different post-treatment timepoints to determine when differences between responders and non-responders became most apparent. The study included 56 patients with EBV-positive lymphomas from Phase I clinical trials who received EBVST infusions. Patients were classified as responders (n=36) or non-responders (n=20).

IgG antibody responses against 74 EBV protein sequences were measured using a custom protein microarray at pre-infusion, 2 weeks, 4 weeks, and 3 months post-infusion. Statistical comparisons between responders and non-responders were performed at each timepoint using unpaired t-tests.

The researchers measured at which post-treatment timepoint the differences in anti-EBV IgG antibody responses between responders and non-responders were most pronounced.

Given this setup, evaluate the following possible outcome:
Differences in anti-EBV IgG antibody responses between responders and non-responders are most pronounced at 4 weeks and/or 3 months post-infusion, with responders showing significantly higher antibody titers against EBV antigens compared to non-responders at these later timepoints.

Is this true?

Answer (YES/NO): NO